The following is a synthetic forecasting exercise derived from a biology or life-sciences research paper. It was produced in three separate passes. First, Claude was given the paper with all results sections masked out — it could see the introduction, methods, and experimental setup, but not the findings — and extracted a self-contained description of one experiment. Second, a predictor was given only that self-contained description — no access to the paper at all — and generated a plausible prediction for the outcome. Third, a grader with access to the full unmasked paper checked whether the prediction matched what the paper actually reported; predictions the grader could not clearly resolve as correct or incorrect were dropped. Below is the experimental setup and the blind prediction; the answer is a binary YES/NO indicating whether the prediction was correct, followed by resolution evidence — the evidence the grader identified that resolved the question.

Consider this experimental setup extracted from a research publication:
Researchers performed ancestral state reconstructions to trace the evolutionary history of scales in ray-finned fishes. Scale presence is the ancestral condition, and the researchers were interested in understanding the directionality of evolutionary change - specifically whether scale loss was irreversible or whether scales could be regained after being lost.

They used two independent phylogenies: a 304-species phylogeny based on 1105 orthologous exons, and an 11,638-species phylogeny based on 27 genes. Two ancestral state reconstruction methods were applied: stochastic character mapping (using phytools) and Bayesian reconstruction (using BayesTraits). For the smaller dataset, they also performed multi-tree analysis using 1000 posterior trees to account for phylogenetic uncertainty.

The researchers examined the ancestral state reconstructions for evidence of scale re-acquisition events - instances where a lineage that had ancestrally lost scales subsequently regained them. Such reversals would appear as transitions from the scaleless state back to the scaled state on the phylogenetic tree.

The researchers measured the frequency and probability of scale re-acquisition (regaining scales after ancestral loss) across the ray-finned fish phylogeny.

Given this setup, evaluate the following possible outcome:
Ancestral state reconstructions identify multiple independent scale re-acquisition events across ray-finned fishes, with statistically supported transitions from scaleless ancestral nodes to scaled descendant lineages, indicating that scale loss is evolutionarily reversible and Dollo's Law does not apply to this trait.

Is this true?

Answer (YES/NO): NO